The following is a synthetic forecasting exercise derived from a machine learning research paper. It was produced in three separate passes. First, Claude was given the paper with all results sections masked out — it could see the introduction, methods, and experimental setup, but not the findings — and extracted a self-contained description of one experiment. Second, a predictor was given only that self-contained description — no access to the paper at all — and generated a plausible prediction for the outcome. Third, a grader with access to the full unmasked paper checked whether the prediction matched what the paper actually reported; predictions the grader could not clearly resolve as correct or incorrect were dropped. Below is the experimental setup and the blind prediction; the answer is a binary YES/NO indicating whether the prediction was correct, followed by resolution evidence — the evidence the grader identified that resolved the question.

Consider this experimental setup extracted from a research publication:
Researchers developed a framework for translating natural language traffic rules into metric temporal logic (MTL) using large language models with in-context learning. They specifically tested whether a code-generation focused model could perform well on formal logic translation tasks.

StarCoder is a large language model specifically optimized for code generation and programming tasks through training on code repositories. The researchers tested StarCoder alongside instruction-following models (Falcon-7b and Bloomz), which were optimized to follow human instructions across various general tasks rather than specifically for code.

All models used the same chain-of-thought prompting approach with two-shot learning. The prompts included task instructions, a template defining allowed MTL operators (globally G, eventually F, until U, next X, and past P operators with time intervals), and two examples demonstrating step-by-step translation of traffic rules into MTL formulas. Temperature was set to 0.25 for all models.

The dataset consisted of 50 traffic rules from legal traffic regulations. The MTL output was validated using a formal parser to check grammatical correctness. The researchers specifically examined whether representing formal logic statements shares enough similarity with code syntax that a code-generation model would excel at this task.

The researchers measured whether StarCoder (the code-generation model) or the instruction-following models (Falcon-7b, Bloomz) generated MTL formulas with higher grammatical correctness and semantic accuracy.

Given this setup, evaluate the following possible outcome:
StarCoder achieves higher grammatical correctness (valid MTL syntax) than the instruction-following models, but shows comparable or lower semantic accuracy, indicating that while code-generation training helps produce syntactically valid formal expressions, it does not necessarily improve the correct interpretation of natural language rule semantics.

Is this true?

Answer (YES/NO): NO